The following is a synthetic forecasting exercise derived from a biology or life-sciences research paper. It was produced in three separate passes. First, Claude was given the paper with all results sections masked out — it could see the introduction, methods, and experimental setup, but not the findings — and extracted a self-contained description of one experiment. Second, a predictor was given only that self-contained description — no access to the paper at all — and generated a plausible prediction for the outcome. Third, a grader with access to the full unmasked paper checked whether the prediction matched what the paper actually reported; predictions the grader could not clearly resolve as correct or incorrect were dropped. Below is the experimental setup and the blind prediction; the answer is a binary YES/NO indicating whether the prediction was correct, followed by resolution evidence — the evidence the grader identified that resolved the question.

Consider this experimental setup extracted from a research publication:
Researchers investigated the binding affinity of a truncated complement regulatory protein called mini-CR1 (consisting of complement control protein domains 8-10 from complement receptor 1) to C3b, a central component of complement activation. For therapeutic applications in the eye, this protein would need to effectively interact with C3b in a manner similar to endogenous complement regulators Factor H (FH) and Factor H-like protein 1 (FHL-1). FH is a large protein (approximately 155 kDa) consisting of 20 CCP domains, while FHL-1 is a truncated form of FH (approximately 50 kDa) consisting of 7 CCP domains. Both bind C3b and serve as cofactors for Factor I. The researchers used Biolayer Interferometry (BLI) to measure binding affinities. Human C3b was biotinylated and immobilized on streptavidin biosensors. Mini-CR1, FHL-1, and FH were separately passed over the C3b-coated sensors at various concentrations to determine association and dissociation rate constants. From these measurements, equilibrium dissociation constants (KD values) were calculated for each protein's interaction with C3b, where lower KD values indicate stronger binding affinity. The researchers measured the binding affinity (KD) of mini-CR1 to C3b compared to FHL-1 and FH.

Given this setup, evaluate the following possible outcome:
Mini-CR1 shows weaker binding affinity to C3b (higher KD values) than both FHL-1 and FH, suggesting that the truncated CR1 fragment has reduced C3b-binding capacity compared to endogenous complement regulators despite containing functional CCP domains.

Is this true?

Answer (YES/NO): NO